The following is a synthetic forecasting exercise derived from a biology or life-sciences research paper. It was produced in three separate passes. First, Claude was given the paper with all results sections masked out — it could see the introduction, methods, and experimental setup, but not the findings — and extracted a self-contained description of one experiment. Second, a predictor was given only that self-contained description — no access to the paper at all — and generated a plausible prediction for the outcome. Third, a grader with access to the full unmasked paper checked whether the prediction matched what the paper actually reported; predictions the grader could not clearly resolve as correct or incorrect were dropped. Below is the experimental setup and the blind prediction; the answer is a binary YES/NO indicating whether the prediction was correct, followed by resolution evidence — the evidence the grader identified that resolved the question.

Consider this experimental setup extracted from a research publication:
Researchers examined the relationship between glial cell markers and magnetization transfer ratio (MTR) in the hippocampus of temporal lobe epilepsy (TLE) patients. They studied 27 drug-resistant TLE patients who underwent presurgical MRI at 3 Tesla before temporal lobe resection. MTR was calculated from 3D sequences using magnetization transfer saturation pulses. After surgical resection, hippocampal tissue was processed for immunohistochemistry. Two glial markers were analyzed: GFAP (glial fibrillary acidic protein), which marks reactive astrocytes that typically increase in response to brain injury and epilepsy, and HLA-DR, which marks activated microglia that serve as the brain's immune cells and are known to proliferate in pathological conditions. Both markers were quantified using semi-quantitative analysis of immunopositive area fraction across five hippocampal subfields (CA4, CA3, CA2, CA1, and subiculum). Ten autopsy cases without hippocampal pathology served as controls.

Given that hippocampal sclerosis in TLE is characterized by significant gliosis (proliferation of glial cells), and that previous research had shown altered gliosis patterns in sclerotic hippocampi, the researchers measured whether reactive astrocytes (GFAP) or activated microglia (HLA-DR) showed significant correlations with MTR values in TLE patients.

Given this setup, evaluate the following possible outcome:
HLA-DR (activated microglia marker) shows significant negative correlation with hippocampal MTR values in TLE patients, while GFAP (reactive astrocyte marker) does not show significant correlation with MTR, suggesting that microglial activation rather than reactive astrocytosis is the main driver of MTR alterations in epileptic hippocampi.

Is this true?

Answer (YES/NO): NO